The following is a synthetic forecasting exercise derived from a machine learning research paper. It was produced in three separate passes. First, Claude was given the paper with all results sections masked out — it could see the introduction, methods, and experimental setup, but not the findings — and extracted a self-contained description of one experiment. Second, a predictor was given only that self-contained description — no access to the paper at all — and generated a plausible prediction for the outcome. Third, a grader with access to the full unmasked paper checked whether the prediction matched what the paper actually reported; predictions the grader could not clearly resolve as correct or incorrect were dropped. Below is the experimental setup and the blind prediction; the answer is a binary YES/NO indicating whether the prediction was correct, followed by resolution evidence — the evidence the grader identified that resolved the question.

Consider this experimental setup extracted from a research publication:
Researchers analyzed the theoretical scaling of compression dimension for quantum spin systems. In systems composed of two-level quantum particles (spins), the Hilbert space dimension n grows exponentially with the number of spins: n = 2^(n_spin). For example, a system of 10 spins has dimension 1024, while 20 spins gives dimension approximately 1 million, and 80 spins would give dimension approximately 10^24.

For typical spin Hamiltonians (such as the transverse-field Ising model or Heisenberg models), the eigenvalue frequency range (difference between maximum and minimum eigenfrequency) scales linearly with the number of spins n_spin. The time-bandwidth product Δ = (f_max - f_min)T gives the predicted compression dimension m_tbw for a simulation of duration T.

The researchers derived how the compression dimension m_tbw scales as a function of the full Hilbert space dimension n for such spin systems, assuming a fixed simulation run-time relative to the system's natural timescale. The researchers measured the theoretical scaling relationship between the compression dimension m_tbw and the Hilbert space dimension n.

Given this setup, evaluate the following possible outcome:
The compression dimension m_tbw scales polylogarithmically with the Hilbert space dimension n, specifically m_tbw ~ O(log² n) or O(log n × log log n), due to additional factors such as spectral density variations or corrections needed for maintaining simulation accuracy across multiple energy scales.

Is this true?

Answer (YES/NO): NO